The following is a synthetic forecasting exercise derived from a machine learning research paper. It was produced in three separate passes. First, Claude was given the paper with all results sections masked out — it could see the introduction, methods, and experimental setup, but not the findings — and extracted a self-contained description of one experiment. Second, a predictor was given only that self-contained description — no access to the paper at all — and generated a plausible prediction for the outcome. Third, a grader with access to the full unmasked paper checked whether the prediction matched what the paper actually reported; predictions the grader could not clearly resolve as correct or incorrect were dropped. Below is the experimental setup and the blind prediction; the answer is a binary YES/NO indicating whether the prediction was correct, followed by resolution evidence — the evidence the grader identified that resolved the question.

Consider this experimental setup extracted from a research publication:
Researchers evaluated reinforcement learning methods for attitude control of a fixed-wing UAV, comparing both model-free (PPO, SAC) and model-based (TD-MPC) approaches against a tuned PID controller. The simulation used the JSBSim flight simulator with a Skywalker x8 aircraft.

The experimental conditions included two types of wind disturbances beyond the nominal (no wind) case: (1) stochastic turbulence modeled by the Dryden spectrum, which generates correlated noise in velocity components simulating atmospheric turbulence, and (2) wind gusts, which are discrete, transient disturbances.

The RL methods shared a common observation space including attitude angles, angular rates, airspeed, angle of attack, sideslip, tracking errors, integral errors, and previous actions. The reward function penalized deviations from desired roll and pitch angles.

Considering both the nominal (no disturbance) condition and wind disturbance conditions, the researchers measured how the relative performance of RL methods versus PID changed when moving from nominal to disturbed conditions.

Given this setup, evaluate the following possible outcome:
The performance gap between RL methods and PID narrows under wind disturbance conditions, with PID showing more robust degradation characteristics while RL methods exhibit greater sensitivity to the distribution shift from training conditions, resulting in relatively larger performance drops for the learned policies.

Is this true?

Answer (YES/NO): NO